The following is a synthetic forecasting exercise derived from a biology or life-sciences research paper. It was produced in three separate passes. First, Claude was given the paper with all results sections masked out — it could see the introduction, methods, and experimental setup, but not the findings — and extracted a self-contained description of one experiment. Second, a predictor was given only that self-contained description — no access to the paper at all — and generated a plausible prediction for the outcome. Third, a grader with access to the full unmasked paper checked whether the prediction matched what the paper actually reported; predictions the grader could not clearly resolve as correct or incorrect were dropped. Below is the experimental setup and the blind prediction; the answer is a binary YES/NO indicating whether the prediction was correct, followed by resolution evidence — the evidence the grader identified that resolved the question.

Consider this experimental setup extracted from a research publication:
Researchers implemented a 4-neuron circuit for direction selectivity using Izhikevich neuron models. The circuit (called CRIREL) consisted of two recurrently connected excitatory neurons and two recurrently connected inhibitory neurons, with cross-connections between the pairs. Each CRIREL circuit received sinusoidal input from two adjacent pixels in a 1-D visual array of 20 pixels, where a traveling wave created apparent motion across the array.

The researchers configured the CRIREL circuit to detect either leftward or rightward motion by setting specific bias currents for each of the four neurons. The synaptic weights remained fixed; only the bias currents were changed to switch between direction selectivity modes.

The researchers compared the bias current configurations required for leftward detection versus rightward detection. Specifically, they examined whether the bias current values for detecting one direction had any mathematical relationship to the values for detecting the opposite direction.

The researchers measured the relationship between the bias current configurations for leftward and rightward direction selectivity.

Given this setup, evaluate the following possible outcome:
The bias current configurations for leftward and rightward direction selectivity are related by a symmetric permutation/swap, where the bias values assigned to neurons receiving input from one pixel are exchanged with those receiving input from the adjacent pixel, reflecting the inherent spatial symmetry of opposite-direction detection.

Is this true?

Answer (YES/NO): YES